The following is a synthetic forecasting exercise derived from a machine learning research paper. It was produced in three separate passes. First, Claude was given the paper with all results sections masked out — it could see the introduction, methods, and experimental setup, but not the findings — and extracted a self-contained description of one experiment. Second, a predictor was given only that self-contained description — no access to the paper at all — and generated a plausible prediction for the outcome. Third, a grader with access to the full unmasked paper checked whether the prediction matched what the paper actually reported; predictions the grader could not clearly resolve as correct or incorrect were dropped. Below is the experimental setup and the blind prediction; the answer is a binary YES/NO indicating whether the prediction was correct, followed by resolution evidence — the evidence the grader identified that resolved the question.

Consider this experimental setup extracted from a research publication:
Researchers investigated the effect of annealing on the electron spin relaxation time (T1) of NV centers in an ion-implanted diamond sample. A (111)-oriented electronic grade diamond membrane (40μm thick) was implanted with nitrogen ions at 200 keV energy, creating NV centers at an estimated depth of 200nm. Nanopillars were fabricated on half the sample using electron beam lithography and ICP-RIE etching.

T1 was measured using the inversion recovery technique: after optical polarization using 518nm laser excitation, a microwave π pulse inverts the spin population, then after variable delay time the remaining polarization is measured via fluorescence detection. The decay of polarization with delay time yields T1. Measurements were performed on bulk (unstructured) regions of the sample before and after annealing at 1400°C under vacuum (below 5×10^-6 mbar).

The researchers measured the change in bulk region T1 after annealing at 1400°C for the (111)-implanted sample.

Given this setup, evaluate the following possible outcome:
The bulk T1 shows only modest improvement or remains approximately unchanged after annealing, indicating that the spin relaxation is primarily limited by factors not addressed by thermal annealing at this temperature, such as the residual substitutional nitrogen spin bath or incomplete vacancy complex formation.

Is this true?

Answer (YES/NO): NO